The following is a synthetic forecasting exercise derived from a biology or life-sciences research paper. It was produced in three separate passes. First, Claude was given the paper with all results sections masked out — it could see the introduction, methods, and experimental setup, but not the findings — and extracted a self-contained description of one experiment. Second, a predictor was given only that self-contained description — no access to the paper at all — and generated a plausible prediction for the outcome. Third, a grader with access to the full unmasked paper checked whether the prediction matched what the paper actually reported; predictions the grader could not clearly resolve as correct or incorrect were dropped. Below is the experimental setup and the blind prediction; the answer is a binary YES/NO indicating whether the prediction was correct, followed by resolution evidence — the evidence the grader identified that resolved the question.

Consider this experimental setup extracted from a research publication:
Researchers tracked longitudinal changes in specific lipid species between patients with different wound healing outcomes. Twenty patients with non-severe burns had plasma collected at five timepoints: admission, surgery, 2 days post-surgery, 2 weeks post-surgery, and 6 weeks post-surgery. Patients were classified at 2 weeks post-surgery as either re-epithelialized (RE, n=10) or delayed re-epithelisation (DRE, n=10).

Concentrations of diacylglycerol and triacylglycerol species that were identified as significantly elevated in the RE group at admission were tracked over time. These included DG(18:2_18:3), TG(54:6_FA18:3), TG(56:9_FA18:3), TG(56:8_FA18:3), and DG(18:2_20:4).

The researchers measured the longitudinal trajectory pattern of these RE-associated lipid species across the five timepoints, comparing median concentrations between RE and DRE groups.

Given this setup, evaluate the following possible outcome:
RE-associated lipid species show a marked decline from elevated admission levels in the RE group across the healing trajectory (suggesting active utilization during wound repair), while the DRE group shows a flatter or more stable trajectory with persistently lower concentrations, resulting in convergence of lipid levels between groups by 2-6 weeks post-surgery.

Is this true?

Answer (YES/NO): NO